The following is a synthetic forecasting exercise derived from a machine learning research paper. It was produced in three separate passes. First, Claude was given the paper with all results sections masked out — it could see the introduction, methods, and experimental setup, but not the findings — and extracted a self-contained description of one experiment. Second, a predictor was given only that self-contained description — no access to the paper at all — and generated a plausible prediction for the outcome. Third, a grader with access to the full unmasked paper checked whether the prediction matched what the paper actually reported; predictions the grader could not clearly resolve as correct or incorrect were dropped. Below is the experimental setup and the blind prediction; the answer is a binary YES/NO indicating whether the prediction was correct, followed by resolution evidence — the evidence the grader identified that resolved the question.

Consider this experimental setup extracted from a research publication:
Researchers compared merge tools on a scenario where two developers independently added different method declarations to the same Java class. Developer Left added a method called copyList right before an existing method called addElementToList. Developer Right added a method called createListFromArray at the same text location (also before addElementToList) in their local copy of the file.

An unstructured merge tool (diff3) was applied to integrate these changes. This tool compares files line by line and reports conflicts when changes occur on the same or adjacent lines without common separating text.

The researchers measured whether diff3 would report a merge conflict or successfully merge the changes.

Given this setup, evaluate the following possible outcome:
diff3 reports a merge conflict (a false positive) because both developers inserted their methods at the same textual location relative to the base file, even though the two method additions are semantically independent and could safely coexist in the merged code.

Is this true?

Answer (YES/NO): YES